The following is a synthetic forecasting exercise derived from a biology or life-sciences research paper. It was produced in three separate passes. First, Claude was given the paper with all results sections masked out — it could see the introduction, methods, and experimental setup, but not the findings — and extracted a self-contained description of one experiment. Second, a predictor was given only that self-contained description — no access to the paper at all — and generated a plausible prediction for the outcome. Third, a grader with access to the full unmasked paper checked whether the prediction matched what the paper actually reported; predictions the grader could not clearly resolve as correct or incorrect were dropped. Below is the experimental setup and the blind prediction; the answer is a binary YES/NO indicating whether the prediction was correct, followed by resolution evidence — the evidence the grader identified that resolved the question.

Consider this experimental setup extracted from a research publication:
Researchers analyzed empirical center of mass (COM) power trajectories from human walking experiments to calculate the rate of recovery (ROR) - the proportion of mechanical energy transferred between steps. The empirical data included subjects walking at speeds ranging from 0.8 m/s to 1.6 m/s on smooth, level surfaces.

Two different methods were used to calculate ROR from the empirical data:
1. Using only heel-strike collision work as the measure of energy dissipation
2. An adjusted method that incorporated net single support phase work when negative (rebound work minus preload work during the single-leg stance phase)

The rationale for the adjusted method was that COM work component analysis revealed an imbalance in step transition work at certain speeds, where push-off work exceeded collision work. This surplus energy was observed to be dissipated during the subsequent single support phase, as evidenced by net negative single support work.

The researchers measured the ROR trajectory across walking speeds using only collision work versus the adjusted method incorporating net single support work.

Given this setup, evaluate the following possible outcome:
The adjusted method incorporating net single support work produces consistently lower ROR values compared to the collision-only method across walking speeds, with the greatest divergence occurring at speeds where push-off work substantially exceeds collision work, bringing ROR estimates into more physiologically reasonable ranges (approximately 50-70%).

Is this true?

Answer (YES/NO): NO